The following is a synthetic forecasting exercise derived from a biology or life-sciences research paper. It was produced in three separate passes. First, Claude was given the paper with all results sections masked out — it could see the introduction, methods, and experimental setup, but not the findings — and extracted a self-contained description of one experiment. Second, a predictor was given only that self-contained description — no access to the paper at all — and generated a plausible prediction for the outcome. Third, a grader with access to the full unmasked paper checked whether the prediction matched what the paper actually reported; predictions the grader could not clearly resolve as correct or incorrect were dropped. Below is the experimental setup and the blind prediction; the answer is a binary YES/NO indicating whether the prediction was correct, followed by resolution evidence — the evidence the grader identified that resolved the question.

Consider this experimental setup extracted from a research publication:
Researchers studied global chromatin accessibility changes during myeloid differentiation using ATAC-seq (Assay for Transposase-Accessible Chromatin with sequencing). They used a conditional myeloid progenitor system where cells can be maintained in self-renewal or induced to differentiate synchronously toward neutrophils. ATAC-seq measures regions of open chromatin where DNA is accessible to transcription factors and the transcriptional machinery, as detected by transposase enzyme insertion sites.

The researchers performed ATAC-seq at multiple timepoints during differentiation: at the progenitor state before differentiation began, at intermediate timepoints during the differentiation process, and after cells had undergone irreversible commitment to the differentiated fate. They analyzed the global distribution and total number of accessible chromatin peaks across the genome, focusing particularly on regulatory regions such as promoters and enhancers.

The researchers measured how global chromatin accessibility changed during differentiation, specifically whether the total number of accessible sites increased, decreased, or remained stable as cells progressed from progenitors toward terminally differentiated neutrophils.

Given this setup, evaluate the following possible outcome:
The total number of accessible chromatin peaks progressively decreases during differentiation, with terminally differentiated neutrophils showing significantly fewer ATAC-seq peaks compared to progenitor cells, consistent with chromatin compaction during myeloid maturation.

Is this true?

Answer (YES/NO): NO